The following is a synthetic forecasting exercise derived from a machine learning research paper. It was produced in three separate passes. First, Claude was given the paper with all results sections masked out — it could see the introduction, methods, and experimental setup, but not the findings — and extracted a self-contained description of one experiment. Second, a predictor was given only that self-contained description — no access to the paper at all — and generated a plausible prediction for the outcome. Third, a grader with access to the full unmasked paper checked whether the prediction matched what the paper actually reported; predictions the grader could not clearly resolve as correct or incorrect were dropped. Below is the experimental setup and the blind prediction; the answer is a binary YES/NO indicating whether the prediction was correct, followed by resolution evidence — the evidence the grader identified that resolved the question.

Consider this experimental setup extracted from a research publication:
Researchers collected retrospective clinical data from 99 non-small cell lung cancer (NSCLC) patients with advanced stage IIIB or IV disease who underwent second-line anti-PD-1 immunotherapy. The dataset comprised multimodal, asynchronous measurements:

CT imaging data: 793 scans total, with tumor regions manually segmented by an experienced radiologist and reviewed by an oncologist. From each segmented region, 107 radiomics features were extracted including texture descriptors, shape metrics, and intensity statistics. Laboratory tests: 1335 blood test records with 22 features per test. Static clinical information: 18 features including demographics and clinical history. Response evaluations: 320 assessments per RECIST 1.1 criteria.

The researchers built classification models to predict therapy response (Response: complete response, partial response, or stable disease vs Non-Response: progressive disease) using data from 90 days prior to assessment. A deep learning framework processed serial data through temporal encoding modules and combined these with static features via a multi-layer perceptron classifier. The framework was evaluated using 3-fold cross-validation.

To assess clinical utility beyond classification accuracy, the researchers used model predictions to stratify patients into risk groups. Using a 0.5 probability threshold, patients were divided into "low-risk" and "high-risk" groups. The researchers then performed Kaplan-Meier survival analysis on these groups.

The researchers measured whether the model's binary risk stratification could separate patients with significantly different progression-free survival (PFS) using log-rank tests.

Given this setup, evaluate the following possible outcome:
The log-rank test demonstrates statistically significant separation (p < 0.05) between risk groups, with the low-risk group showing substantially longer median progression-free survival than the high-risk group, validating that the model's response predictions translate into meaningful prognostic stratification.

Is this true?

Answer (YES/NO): YES